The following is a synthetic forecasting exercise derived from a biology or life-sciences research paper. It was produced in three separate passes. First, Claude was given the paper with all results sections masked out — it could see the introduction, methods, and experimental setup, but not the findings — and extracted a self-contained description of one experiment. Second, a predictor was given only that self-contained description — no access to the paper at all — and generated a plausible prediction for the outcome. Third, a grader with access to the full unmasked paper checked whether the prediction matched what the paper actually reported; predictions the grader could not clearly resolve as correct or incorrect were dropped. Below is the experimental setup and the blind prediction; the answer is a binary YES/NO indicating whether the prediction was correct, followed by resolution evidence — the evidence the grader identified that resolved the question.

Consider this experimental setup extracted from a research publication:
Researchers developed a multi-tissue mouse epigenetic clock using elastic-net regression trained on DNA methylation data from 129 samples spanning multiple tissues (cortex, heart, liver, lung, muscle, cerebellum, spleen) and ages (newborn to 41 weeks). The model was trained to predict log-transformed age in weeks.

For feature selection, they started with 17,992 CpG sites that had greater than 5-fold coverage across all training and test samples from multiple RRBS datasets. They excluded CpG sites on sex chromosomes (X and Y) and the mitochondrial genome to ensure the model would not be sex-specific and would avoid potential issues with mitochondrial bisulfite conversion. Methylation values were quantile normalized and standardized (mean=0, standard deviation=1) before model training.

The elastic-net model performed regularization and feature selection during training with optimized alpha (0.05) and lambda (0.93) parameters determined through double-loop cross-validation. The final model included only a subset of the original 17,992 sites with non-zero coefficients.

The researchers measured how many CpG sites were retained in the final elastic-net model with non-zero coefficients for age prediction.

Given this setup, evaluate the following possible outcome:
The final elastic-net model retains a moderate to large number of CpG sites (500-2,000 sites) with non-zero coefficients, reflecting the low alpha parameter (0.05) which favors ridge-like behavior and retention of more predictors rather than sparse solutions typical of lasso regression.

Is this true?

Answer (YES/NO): NO